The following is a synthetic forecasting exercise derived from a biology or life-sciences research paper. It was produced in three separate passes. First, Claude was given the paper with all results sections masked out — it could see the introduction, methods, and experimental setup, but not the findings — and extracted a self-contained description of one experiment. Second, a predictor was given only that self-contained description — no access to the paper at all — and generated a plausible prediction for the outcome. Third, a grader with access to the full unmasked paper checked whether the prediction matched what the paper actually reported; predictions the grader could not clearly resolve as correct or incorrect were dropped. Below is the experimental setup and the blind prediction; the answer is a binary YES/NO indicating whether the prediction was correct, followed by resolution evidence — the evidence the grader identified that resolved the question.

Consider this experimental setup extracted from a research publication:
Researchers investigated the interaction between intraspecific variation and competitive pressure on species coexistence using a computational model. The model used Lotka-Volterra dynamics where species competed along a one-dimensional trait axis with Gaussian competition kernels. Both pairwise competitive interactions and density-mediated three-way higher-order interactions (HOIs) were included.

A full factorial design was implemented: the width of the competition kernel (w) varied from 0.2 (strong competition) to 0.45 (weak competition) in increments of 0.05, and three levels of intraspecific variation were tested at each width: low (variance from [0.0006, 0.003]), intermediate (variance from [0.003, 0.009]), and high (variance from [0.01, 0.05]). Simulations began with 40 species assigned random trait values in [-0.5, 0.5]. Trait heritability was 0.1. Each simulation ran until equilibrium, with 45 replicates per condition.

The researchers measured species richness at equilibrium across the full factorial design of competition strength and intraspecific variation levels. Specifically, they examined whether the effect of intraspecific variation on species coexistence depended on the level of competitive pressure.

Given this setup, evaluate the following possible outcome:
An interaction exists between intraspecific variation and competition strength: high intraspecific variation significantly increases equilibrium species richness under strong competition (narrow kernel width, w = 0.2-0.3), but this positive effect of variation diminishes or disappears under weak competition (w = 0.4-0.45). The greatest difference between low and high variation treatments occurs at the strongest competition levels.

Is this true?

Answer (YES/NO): NO